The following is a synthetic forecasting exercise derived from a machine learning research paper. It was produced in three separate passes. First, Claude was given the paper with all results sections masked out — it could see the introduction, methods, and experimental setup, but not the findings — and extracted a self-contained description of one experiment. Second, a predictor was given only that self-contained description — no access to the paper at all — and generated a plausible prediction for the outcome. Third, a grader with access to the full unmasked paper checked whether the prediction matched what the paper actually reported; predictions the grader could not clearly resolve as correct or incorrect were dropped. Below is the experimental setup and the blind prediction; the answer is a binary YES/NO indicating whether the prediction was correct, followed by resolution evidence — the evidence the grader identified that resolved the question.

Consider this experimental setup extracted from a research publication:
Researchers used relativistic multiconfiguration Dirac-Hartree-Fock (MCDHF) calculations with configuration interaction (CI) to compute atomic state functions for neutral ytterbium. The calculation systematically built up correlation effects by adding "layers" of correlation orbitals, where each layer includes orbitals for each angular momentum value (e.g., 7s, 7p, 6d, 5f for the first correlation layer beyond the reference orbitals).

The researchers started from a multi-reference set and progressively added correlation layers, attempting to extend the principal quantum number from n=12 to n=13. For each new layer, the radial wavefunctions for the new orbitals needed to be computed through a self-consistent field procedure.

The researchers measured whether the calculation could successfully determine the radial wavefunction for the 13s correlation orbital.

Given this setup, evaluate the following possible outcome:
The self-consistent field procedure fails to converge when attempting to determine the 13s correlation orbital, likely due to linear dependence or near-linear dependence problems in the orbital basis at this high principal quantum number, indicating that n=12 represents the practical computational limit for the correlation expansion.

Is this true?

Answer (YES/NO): YES